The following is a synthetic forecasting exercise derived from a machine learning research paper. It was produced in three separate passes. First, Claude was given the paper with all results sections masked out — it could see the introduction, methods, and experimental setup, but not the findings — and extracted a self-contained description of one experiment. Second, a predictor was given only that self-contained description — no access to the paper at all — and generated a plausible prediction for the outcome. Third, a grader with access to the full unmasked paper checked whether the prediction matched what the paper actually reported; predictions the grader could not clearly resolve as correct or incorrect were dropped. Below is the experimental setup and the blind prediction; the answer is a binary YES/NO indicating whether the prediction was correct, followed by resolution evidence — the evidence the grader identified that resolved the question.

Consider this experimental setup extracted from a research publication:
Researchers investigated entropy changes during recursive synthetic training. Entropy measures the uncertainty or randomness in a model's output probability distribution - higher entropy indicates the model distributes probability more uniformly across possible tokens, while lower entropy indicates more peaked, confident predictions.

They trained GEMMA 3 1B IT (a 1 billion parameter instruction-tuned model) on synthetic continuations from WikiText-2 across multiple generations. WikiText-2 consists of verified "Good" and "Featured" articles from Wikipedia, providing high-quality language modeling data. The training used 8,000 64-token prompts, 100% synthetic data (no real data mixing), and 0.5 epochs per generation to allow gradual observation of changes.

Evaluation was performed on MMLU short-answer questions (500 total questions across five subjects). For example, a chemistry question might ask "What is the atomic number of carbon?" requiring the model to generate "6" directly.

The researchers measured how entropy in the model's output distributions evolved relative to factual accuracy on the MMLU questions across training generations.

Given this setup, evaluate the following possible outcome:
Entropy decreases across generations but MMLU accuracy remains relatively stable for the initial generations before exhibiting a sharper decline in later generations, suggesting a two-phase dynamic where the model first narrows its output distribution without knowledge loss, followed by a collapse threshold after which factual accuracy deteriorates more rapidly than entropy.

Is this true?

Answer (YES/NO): NO